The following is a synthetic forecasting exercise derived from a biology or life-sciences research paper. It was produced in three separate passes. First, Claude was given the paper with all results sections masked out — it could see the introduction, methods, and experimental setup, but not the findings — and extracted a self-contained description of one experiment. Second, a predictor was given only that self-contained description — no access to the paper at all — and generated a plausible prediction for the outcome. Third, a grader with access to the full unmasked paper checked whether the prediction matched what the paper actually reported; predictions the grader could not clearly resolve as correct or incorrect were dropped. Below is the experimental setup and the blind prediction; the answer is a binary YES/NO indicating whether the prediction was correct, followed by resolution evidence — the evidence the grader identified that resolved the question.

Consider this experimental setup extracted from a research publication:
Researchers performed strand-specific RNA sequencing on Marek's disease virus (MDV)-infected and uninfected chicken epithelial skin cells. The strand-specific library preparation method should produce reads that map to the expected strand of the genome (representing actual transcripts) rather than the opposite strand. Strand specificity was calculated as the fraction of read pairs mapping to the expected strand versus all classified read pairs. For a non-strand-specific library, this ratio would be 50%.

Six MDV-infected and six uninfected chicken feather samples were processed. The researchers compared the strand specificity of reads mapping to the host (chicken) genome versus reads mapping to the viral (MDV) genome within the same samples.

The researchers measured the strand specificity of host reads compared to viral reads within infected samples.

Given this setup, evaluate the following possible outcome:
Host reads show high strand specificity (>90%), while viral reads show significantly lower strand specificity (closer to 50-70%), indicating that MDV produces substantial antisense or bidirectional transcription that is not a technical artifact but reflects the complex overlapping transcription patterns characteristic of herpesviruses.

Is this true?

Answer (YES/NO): NO